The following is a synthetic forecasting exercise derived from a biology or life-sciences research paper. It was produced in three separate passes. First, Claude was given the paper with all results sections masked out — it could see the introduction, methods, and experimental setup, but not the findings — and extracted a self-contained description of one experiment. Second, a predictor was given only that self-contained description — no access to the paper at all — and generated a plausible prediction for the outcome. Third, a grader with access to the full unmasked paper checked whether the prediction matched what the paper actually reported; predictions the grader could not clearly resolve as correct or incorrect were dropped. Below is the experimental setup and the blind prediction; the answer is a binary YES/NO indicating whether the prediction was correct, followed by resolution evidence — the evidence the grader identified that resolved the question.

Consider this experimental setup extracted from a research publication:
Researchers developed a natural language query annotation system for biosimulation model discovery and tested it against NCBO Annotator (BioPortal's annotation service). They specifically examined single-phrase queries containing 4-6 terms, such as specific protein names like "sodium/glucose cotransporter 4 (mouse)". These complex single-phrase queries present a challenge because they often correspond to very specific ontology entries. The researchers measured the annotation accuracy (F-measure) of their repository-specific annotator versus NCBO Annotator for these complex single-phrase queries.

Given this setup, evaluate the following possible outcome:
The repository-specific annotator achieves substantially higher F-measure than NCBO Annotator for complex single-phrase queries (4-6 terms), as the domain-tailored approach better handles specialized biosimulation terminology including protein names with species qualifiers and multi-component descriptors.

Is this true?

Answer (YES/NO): NO